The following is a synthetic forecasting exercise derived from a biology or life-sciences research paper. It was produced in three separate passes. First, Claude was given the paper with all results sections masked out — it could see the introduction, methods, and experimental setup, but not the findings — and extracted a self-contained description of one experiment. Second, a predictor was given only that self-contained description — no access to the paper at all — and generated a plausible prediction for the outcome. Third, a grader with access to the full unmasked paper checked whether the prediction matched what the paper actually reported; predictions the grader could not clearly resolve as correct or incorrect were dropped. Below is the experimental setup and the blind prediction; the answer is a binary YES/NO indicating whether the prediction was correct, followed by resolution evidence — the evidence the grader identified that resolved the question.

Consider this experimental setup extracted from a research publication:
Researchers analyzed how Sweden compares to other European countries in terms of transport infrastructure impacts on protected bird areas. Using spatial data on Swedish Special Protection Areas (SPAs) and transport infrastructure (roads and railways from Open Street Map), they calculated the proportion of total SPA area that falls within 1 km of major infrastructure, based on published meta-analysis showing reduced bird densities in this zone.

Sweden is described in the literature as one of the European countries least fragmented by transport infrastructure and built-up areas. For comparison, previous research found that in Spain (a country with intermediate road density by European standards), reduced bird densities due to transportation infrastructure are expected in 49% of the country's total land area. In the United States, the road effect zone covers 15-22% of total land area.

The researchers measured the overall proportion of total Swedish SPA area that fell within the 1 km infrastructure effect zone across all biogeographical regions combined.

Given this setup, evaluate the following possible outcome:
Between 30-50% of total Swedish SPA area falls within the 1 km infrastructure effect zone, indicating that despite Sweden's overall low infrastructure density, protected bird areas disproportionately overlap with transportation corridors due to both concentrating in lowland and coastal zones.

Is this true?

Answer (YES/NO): NO